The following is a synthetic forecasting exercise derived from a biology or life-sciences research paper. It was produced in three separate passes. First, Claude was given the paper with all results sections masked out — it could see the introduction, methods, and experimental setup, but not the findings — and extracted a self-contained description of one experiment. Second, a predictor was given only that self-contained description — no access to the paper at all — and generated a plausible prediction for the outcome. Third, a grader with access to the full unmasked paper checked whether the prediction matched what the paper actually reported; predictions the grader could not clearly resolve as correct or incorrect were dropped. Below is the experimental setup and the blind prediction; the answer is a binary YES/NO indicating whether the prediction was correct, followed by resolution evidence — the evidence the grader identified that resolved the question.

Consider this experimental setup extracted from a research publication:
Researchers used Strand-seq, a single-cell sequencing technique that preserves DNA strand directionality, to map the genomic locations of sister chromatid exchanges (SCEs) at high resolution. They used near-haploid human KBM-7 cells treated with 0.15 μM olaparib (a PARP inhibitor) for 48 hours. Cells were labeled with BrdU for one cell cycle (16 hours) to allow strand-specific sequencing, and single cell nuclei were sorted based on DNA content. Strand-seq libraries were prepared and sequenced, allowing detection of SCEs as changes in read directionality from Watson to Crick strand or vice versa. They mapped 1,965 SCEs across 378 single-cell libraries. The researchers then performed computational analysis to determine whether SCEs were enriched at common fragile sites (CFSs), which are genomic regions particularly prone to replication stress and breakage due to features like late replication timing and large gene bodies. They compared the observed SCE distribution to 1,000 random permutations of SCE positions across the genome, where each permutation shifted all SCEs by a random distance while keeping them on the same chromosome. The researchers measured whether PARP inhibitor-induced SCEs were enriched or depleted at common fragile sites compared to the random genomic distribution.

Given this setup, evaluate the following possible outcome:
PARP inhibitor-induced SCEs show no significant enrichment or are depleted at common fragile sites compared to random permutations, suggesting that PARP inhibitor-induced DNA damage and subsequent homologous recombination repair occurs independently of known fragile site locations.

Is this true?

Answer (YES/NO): NO